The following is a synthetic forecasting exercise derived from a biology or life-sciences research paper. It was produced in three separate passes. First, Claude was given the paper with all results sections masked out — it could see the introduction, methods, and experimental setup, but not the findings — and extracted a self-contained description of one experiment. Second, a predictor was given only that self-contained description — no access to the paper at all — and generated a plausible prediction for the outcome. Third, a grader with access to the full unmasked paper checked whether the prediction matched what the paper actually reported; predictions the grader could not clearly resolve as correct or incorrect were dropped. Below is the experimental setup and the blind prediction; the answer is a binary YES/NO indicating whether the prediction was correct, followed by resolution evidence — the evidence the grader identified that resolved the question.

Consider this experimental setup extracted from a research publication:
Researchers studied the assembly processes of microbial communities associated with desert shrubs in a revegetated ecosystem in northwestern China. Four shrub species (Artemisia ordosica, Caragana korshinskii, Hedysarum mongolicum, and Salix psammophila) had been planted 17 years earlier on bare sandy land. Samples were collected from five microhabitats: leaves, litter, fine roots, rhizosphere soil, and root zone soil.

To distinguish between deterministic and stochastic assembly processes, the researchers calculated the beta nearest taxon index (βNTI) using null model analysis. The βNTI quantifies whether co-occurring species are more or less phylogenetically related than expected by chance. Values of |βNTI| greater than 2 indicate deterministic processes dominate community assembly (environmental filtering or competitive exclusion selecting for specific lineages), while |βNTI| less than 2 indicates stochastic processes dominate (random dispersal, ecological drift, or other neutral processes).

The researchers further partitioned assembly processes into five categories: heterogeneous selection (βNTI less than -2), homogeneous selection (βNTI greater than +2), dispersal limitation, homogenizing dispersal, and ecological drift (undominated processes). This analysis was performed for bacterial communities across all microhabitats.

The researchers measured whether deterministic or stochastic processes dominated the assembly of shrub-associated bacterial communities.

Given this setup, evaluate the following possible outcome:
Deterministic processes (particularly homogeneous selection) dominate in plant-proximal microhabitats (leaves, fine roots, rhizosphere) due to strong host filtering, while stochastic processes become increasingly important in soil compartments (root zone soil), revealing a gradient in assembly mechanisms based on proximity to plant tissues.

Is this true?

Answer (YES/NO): NO